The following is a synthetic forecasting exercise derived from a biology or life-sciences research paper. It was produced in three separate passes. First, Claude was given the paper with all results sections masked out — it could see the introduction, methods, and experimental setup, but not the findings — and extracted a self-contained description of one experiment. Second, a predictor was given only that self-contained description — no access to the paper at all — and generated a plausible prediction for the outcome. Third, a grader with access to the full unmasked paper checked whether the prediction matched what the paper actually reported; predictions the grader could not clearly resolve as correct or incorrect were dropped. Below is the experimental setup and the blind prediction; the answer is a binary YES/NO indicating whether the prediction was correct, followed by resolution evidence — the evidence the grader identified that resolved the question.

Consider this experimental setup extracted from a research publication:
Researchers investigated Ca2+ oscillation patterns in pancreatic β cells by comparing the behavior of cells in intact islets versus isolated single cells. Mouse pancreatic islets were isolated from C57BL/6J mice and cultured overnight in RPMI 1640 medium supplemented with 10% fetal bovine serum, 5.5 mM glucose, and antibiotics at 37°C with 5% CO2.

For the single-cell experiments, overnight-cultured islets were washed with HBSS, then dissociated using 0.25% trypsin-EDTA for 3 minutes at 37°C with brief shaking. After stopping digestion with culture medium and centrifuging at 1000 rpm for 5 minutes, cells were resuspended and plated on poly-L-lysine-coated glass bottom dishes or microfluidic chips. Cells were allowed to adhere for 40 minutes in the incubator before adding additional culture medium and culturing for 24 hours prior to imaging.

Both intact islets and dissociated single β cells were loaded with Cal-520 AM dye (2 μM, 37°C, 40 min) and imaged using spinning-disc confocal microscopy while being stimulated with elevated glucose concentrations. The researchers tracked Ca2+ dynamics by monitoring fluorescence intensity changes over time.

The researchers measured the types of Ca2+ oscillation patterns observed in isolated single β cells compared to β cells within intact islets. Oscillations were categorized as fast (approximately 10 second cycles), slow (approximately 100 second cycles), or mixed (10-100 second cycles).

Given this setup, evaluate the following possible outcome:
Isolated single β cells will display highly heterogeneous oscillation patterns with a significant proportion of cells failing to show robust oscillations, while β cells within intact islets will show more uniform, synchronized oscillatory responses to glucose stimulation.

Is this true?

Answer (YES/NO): NO